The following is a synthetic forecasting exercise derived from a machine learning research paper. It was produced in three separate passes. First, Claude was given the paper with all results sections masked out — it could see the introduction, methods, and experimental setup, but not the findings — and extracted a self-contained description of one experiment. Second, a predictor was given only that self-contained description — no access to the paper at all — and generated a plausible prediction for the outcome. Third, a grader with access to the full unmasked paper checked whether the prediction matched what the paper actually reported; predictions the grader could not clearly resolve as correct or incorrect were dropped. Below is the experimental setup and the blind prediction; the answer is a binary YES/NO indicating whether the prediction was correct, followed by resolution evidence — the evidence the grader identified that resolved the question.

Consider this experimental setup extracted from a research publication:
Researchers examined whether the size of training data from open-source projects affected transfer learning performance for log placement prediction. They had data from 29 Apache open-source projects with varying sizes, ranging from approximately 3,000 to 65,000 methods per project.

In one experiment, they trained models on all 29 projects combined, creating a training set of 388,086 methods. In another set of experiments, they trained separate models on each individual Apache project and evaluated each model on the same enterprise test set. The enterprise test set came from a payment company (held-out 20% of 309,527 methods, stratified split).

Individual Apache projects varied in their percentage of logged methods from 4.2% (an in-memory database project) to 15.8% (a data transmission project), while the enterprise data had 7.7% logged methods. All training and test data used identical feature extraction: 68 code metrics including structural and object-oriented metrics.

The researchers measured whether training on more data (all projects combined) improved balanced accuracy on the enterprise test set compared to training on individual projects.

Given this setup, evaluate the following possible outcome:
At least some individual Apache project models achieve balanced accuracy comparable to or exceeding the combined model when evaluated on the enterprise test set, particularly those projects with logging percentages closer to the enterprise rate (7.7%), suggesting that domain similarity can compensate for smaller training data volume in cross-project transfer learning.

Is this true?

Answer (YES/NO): NO